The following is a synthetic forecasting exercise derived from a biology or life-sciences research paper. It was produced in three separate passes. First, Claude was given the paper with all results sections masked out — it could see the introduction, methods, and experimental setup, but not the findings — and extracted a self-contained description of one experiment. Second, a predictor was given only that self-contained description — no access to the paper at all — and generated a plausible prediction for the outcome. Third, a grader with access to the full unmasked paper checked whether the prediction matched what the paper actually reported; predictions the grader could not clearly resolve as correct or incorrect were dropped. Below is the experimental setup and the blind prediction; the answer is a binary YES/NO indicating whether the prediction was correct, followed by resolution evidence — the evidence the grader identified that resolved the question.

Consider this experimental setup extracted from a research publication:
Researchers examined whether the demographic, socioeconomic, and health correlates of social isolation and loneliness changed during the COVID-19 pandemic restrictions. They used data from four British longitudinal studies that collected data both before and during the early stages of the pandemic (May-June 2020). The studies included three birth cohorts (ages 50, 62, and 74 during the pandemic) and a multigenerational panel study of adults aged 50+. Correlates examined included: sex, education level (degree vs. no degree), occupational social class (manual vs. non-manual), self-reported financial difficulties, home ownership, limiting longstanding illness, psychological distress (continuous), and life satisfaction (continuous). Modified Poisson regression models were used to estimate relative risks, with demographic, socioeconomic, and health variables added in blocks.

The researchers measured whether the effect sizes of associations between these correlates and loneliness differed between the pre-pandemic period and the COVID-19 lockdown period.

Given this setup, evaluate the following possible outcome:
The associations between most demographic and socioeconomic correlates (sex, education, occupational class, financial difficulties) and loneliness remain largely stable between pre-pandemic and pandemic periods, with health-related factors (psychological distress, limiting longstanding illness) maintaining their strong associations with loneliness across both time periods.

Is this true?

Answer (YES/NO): YES